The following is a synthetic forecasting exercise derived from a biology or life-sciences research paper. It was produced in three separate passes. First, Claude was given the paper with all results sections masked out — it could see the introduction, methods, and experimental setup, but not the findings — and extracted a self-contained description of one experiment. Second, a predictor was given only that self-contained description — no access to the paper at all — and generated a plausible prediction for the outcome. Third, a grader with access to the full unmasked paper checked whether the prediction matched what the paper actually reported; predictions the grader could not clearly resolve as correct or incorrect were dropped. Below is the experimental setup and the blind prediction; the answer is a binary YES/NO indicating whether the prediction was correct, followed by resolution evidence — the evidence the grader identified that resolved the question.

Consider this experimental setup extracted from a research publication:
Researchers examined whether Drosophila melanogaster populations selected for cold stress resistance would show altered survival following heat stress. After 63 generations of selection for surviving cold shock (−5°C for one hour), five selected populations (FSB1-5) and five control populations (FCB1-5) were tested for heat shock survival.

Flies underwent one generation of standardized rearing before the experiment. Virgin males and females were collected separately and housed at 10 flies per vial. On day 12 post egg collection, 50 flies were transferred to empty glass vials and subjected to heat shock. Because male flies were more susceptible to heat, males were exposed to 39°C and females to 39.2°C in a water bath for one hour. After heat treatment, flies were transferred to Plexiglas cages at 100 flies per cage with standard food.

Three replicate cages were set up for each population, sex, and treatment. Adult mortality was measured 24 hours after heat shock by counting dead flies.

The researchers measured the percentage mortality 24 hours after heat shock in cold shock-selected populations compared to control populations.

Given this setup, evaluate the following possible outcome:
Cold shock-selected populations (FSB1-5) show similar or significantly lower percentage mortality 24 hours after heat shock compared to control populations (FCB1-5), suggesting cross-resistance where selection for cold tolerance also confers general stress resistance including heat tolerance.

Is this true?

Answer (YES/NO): YES